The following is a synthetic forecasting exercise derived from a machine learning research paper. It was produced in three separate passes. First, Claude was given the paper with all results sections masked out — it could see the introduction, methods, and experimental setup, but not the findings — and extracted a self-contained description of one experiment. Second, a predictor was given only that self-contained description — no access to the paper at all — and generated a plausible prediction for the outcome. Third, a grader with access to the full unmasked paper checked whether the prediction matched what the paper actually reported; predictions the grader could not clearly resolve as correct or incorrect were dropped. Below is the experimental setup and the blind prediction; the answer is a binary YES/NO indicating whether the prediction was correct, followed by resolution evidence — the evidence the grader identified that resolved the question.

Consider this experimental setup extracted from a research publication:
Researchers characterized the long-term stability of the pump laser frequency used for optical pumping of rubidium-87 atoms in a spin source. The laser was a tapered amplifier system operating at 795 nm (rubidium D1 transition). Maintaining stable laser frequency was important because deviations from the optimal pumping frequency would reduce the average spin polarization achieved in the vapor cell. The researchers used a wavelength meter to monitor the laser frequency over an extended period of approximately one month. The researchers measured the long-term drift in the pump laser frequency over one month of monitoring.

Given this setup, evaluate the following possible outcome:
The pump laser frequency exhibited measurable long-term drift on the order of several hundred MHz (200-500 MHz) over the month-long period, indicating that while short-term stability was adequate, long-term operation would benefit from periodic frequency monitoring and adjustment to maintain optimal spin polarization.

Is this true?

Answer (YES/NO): NO